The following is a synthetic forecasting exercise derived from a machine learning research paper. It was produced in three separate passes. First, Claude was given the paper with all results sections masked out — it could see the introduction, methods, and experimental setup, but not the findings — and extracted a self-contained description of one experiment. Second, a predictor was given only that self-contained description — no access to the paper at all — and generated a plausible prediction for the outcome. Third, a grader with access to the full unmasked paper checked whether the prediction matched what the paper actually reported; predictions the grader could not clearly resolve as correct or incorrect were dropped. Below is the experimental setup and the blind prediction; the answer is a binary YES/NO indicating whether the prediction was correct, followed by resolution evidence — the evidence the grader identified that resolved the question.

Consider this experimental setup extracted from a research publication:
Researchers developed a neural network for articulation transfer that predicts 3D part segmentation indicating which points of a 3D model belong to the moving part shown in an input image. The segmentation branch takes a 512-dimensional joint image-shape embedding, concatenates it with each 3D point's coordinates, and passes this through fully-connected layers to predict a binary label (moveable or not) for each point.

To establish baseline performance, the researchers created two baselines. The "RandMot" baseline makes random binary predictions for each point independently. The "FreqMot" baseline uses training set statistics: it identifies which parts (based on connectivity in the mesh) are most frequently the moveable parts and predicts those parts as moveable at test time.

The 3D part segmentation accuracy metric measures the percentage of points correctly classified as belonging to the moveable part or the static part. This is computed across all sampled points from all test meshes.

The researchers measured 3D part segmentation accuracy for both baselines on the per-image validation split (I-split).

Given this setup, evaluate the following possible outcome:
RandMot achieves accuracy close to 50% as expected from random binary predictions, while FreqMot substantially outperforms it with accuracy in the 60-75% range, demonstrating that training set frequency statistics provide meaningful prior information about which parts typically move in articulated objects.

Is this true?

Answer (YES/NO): NO